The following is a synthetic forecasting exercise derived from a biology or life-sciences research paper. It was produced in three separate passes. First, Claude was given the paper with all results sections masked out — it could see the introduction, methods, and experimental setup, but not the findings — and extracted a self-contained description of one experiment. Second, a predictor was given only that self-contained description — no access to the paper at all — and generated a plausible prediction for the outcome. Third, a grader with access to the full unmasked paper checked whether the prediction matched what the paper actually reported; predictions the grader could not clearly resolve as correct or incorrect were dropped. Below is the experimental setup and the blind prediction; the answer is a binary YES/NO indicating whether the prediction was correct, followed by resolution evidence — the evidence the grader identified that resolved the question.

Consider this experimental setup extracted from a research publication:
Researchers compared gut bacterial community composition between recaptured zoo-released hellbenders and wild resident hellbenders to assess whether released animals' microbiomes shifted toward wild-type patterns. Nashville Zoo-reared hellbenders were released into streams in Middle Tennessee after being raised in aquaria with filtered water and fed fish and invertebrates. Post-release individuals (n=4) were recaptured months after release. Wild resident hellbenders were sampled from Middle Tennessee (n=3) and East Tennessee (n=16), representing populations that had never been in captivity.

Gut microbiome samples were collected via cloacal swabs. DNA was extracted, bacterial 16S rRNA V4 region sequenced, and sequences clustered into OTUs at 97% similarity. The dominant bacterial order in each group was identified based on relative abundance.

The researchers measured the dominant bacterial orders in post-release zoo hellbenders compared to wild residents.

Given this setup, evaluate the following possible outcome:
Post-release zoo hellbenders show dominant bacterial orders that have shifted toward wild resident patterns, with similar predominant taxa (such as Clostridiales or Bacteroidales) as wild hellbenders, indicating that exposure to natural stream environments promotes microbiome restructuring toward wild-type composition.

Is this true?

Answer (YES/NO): NO